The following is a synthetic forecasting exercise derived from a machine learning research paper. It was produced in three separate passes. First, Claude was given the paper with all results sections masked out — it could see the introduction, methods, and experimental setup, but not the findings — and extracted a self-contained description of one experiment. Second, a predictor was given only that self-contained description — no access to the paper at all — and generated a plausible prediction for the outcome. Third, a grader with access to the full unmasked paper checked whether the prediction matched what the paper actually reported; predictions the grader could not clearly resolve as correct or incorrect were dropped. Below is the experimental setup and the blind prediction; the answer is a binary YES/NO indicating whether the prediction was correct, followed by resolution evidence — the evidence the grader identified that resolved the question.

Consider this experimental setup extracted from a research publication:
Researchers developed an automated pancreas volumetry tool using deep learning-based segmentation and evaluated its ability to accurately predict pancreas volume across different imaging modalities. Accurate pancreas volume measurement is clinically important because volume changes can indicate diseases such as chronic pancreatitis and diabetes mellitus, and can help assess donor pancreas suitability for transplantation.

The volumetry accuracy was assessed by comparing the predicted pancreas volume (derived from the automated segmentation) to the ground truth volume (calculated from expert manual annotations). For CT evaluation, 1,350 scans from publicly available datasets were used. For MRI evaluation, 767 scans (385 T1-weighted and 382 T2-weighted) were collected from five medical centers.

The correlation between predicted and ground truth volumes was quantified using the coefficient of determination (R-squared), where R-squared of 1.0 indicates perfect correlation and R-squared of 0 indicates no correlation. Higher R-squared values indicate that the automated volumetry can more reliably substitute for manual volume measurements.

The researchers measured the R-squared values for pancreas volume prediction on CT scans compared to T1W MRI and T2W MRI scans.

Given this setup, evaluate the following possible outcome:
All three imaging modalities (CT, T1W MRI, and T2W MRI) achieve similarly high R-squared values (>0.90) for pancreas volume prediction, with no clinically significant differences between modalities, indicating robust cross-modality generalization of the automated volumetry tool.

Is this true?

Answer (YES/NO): NO